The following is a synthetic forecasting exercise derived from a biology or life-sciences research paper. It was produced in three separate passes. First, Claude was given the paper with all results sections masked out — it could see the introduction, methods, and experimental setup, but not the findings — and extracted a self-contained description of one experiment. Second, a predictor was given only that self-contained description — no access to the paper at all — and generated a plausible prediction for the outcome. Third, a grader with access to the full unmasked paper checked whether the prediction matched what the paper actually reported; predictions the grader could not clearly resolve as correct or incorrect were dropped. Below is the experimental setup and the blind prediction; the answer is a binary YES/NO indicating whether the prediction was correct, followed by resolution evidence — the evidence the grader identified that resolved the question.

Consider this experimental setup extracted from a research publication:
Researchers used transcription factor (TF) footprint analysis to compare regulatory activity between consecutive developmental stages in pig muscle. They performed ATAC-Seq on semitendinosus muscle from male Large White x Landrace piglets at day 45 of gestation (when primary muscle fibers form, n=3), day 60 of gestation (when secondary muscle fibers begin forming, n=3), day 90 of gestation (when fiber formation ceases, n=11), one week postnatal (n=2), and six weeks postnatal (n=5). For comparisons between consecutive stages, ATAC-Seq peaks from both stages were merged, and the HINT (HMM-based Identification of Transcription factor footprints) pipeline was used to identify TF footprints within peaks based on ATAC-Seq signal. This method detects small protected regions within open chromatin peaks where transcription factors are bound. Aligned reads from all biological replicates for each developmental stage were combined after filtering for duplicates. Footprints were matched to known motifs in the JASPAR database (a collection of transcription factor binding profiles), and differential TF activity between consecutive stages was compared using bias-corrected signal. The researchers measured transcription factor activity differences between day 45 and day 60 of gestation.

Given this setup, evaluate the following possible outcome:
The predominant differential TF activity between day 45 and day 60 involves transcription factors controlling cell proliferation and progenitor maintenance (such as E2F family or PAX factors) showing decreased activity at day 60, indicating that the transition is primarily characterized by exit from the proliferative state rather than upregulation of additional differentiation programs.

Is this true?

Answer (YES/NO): NO